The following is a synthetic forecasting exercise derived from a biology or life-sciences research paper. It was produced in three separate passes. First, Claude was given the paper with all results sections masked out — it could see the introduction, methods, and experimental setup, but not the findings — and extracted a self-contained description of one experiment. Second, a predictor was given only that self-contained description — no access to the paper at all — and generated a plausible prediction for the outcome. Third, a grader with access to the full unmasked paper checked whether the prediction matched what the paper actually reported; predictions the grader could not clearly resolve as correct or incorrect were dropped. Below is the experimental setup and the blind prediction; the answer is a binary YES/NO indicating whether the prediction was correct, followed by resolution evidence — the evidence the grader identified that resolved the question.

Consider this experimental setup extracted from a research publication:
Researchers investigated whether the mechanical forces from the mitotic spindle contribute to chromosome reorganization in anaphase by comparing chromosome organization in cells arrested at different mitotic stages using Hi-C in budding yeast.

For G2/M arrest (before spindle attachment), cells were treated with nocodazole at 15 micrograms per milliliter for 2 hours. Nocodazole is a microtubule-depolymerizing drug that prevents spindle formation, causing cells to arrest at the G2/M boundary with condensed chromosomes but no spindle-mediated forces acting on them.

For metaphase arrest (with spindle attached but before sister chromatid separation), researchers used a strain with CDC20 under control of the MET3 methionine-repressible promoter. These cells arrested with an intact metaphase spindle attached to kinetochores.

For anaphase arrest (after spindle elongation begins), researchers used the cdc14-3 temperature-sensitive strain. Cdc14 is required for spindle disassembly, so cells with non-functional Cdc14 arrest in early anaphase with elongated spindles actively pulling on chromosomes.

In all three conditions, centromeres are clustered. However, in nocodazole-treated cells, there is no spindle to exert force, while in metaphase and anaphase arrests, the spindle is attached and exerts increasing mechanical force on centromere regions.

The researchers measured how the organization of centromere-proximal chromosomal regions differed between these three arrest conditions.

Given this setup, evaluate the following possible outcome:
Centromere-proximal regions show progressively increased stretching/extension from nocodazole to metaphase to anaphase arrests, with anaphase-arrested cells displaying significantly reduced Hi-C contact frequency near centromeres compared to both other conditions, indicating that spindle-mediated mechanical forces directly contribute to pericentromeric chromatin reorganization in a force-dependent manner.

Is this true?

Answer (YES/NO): NO